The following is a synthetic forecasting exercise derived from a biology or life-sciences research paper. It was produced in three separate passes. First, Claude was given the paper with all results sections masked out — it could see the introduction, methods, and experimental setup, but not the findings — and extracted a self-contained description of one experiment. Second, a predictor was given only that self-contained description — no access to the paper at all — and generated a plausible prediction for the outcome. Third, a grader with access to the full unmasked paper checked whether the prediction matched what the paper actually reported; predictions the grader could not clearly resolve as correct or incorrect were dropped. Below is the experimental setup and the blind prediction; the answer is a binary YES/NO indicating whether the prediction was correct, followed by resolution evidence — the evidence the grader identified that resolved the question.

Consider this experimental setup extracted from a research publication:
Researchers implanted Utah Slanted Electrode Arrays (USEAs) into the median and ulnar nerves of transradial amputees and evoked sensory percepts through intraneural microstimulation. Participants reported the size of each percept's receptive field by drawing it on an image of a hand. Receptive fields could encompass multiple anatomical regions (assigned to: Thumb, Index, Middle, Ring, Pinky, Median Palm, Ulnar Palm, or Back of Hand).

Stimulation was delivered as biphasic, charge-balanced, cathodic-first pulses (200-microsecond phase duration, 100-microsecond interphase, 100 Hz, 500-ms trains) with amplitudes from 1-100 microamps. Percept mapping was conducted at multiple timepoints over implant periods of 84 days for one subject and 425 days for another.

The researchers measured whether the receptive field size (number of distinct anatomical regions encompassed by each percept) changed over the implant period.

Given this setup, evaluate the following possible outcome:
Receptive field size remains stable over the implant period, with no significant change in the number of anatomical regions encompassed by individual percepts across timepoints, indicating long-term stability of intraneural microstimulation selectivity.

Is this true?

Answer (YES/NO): YES